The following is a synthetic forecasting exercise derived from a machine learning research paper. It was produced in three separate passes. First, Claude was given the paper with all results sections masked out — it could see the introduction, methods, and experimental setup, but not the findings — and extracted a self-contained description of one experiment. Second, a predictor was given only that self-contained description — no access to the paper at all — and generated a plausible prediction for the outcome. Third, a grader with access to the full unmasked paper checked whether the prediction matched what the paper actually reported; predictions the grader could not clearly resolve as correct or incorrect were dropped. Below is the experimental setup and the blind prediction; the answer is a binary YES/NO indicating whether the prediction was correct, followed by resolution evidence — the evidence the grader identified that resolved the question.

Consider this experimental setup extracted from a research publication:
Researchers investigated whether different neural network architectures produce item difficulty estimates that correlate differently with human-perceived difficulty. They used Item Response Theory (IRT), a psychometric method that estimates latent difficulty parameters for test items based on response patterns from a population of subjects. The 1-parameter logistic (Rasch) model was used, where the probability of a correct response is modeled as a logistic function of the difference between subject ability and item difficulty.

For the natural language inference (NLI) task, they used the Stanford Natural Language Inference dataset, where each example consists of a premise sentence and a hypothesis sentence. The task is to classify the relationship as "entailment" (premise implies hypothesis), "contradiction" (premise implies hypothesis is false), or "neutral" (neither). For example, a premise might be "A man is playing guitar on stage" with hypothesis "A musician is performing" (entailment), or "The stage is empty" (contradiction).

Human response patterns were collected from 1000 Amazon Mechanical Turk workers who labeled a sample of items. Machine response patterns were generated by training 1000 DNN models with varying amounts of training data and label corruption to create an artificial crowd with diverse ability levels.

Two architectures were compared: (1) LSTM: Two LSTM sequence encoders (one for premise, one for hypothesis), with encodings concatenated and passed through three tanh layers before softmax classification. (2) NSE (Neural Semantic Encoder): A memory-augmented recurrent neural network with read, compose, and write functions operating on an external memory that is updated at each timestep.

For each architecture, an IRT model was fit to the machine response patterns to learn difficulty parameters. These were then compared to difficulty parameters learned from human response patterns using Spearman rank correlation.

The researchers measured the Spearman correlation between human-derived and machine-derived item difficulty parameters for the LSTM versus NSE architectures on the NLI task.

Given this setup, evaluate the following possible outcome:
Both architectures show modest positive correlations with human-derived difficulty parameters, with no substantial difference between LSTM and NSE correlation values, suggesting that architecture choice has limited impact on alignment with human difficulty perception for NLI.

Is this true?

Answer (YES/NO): NO